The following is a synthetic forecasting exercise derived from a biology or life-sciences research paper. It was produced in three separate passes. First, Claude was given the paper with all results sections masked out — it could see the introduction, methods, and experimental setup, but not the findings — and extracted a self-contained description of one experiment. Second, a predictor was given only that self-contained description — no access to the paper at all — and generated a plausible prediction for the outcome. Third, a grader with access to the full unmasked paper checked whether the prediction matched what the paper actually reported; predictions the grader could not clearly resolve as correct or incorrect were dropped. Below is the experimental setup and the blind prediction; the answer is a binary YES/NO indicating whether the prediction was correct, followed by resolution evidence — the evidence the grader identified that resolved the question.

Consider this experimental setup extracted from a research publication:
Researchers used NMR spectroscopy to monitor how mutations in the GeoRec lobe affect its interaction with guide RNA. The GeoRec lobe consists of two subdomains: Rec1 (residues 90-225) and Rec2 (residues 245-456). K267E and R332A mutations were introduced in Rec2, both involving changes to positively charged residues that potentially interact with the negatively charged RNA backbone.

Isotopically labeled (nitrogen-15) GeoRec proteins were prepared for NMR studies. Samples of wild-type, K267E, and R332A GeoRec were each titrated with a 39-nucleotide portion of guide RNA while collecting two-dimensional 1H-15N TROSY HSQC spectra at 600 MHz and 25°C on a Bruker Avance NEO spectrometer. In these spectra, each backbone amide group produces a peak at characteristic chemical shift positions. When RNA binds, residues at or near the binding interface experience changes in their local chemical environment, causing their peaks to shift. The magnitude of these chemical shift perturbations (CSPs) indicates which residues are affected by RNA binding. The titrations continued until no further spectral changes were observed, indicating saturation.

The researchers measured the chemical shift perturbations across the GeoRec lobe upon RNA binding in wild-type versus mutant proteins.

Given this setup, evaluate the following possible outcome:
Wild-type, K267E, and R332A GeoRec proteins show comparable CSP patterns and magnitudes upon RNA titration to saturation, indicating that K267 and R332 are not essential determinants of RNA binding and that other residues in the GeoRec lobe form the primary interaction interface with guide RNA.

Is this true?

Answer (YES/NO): NO